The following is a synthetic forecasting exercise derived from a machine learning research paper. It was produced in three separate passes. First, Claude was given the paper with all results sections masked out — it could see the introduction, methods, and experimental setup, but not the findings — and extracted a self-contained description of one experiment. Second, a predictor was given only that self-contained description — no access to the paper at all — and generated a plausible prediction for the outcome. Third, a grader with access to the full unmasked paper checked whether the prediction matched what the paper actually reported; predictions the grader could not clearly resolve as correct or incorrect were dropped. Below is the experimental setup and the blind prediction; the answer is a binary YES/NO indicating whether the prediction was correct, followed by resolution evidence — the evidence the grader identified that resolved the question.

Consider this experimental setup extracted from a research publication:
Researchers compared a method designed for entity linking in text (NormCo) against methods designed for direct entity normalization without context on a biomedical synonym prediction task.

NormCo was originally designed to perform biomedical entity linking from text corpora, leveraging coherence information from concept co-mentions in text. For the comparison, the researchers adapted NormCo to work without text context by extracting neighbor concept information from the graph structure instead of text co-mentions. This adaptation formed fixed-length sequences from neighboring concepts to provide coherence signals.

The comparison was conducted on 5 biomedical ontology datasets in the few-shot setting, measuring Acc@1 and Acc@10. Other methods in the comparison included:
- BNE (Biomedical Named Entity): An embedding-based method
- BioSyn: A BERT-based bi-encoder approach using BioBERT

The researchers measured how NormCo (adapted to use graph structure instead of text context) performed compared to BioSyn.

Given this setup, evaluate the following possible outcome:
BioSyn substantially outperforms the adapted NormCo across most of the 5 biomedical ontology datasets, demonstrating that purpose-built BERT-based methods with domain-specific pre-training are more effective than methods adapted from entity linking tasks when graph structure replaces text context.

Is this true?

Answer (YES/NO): YES